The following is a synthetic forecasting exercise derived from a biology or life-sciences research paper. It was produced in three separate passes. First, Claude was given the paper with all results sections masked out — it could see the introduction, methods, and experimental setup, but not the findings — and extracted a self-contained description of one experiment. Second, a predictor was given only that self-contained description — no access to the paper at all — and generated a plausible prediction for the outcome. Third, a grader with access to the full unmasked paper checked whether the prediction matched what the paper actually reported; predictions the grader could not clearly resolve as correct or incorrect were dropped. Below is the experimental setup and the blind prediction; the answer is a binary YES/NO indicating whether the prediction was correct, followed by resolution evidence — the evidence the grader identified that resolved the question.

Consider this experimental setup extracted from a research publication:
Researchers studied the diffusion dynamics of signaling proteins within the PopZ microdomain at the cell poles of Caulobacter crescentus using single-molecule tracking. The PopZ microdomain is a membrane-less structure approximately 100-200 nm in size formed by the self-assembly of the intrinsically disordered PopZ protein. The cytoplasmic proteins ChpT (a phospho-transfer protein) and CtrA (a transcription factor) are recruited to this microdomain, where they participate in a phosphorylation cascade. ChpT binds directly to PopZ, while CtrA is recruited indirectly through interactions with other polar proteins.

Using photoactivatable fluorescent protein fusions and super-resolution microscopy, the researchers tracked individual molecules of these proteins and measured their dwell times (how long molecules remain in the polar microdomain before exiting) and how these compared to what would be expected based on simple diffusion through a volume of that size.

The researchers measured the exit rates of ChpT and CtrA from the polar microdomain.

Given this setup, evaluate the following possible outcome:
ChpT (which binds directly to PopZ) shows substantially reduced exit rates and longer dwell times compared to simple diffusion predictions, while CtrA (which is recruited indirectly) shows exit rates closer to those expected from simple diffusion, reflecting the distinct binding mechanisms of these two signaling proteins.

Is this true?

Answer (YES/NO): NO